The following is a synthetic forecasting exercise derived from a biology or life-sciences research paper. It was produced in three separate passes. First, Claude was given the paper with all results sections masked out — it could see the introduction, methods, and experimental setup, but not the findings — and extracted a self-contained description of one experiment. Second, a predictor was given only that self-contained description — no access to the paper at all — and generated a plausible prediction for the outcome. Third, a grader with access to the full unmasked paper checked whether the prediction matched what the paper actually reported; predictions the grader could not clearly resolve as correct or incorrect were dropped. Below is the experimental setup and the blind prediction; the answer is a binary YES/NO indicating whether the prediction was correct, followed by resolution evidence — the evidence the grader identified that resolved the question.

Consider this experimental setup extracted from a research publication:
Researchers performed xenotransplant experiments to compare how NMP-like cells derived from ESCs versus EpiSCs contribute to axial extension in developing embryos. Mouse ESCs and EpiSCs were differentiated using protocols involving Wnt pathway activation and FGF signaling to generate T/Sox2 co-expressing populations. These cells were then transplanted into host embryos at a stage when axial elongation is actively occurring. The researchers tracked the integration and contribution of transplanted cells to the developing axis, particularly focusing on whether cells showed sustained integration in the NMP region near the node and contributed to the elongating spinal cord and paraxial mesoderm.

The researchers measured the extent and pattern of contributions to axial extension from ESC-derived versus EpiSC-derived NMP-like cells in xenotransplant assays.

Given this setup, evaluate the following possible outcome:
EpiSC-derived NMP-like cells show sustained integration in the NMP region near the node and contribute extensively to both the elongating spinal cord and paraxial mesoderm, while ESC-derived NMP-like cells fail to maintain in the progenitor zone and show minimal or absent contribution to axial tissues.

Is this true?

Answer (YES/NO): YES